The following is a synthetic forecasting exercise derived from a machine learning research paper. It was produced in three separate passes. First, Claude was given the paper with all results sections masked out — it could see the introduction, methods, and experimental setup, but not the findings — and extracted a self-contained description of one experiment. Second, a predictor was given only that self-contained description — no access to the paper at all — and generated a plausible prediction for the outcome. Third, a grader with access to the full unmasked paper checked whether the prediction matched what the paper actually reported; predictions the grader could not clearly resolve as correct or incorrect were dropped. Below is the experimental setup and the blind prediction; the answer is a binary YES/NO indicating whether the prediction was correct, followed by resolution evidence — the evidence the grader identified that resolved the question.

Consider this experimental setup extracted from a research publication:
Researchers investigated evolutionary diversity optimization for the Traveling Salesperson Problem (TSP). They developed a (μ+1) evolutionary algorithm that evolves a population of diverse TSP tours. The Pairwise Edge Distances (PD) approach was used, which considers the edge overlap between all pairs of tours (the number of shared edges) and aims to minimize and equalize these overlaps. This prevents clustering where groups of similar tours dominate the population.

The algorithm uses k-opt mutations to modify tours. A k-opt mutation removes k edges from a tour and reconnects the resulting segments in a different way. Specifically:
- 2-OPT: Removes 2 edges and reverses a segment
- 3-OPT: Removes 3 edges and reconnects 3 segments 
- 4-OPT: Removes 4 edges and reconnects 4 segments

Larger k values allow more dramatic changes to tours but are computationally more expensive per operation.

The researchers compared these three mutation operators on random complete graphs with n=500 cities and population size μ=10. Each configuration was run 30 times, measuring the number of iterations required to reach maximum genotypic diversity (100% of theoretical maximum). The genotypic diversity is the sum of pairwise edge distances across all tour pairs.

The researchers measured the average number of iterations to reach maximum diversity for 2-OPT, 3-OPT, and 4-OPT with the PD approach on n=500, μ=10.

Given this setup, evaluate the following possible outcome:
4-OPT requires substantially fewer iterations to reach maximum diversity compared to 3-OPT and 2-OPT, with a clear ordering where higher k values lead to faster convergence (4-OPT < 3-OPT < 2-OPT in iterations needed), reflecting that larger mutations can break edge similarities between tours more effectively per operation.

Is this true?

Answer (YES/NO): NO